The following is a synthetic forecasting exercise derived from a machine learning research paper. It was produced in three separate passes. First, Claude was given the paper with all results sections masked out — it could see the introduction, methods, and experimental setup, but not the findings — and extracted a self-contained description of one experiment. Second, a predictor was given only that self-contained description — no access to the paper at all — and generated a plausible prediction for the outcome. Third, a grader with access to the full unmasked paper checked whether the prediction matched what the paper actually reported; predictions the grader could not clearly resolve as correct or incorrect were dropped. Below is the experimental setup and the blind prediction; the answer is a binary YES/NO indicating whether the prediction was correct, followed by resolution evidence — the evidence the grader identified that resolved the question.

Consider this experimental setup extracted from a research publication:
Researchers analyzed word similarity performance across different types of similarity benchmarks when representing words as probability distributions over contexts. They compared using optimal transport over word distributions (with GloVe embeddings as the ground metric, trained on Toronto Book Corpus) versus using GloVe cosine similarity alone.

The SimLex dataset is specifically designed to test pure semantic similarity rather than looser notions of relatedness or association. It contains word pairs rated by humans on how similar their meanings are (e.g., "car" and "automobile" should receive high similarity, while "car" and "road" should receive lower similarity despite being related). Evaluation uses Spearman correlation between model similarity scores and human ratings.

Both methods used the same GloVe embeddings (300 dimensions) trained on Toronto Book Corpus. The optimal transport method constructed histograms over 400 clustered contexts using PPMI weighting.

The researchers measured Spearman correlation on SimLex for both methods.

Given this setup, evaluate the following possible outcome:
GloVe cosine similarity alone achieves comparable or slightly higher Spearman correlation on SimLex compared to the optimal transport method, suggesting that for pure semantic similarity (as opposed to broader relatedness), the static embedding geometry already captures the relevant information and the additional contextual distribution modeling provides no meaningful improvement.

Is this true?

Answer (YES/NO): YES